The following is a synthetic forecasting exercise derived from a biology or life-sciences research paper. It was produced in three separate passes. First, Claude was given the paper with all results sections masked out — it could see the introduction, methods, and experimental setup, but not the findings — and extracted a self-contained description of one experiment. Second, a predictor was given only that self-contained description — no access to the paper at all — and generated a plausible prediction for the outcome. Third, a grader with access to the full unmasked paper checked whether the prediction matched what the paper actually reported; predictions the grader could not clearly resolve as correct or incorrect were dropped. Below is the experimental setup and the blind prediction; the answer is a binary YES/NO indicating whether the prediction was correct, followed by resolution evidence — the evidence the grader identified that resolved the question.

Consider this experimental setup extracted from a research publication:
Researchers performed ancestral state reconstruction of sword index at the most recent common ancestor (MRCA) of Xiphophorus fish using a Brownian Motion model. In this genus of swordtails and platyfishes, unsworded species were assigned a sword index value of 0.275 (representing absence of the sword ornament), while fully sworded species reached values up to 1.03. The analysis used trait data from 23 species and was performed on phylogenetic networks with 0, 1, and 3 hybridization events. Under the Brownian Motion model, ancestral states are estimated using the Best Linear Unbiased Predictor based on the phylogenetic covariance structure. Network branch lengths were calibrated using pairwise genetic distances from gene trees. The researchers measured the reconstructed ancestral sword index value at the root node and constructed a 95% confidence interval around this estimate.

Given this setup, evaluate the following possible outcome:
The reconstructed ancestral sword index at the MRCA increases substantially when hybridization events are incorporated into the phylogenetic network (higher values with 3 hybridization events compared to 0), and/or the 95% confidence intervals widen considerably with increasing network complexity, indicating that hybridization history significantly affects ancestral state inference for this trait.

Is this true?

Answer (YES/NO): NO